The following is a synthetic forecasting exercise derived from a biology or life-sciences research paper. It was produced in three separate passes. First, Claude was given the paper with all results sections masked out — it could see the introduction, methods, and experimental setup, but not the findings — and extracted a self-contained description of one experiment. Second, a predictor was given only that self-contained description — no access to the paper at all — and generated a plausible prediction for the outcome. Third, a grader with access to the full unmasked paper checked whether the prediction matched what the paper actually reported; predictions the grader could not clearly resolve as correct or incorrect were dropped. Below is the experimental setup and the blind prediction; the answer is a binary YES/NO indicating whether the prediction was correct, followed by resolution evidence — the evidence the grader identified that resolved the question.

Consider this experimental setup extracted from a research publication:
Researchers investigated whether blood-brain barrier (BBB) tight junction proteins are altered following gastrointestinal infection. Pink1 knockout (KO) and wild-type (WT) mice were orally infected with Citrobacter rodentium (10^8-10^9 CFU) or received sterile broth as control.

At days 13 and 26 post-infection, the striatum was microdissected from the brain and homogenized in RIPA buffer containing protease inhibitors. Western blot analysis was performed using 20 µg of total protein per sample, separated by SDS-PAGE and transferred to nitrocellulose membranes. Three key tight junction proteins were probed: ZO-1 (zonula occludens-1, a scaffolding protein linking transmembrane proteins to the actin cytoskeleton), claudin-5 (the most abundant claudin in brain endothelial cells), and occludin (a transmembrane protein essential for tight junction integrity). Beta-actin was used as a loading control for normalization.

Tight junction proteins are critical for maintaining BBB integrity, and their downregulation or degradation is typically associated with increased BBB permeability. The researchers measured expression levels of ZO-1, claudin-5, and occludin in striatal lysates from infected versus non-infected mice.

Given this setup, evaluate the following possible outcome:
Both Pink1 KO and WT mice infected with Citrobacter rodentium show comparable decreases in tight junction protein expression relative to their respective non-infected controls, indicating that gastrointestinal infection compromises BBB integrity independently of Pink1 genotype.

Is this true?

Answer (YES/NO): NO